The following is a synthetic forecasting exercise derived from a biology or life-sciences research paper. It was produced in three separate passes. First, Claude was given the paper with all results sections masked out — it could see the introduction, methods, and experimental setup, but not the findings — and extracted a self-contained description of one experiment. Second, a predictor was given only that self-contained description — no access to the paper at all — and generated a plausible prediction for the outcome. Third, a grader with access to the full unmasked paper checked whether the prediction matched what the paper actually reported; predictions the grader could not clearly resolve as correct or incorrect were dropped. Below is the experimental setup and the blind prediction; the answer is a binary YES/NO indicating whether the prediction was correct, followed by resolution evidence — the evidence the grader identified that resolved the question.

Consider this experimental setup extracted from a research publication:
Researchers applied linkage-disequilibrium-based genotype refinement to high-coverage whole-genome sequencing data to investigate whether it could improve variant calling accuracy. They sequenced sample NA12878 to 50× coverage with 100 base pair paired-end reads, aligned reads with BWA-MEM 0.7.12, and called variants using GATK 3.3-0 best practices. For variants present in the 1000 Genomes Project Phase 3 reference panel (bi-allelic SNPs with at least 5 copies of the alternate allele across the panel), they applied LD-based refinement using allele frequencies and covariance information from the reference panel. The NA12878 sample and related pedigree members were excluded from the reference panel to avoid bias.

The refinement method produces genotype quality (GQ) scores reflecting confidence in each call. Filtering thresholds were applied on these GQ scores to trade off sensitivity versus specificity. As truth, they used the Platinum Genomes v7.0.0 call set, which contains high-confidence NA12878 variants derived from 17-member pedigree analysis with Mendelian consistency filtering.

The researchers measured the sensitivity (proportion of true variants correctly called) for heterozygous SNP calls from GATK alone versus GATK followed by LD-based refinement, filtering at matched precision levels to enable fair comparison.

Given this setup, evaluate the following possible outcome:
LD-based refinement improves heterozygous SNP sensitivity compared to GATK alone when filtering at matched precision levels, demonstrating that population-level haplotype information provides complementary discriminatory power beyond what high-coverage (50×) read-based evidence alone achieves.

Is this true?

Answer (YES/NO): YES